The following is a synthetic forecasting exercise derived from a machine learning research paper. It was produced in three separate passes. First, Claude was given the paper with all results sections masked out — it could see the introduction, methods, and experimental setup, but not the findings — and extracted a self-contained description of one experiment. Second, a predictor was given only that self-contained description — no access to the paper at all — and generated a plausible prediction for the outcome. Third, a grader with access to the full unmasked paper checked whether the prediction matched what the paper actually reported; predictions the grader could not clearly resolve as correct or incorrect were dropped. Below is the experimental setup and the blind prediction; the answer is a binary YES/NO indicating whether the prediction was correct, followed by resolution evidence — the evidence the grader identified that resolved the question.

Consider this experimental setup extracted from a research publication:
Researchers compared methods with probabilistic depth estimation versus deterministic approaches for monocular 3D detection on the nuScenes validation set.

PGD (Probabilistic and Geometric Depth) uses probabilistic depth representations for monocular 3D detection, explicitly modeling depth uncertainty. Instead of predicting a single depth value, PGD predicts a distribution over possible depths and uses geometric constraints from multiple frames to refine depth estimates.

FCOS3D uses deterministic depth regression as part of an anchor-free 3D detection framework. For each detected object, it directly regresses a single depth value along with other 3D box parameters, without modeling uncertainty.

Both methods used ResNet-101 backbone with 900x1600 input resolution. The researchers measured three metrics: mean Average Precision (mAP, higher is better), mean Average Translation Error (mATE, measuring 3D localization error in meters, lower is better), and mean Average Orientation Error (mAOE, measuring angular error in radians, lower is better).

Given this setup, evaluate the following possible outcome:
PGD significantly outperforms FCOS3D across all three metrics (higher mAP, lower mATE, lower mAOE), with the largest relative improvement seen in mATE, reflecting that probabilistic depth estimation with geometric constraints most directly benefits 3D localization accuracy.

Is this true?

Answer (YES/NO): NO